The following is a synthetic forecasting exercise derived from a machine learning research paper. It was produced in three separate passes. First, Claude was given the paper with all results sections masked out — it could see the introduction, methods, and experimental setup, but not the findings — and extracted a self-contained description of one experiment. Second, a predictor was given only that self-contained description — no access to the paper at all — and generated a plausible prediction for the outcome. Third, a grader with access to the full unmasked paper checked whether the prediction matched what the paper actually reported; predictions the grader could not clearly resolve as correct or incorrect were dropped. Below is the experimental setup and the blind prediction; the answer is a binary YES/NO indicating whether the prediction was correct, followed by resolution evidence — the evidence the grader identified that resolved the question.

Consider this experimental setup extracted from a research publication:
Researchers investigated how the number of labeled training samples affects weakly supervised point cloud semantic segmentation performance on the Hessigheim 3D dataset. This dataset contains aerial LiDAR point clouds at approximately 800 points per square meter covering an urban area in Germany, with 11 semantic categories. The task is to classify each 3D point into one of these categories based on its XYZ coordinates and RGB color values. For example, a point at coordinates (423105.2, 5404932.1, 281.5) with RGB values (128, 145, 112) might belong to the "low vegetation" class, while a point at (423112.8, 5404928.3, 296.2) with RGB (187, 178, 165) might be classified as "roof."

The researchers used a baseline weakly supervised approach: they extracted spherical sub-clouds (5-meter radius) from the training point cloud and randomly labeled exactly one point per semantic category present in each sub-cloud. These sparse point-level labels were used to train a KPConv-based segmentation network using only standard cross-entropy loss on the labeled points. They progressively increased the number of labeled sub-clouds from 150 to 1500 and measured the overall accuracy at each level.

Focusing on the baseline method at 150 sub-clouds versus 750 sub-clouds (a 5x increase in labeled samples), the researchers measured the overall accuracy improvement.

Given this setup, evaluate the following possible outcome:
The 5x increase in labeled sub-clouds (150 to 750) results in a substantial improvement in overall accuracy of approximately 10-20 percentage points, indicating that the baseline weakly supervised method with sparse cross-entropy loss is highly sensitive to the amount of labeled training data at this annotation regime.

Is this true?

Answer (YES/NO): NO